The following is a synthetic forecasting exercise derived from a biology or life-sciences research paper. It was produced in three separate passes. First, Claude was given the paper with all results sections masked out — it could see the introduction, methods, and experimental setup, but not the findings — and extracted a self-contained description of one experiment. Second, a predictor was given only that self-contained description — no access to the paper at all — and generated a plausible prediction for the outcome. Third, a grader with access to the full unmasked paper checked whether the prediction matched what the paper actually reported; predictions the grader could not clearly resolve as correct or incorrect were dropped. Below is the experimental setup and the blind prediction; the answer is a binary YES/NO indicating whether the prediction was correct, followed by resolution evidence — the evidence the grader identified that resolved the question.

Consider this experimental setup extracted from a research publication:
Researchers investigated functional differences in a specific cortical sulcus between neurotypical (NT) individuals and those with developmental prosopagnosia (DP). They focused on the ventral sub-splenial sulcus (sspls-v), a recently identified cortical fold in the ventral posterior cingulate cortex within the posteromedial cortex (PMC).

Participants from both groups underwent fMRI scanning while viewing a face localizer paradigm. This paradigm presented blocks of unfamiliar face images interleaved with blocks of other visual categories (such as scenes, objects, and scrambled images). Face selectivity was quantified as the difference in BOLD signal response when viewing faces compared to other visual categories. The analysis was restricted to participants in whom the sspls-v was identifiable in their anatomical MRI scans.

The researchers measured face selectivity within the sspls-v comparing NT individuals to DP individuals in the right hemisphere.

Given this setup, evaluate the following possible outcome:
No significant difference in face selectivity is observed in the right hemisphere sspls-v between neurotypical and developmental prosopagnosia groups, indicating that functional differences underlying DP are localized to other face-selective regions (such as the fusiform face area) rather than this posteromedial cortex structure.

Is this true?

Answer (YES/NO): NO